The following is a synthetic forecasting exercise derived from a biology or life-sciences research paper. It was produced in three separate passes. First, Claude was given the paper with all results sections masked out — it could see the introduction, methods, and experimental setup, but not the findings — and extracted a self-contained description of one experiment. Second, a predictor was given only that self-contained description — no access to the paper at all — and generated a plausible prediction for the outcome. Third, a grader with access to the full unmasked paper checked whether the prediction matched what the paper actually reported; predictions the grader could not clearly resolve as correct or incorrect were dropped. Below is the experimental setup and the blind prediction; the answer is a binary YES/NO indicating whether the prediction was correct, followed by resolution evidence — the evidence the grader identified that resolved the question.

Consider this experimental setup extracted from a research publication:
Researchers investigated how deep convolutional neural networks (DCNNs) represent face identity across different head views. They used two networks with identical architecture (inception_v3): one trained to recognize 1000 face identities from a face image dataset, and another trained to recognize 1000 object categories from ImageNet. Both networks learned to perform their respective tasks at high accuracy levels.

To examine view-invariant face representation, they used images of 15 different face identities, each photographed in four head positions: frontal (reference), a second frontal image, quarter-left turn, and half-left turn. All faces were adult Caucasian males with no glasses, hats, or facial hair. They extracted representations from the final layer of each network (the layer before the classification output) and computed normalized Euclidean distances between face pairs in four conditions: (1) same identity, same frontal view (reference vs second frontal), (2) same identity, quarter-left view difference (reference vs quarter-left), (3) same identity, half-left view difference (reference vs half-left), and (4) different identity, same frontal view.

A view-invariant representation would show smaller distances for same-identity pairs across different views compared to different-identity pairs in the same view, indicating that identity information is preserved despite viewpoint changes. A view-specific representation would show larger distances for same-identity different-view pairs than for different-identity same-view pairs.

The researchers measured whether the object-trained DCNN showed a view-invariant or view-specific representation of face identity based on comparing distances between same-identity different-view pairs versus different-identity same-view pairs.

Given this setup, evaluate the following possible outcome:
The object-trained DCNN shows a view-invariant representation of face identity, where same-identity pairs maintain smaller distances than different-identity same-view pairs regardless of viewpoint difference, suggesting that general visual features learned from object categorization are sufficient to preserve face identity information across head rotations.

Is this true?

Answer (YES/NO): NO